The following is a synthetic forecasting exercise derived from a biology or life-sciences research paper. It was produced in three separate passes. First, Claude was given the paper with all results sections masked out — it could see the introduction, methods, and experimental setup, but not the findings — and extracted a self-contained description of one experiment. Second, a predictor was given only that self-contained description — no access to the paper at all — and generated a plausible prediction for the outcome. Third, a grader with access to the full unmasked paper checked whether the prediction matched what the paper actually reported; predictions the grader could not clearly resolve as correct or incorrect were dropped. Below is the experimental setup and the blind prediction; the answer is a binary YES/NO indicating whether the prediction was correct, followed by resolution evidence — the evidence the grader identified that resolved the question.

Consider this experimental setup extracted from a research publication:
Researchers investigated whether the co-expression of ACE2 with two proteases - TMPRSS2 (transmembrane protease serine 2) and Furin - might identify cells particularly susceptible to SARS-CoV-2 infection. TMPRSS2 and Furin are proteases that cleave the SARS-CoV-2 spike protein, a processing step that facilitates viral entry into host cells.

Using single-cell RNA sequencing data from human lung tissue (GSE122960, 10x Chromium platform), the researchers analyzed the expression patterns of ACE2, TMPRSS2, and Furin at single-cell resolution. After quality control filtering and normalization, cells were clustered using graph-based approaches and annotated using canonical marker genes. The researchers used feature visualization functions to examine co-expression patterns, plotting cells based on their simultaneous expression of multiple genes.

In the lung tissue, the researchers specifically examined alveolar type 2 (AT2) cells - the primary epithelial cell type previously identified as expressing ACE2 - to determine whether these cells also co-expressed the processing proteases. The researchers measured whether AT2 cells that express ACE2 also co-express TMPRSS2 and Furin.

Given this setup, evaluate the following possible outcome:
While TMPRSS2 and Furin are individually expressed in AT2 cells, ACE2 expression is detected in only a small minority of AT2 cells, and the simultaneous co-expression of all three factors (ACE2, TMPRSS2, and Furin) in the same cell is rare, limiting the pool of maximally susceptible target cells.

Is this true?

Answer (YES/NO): NO